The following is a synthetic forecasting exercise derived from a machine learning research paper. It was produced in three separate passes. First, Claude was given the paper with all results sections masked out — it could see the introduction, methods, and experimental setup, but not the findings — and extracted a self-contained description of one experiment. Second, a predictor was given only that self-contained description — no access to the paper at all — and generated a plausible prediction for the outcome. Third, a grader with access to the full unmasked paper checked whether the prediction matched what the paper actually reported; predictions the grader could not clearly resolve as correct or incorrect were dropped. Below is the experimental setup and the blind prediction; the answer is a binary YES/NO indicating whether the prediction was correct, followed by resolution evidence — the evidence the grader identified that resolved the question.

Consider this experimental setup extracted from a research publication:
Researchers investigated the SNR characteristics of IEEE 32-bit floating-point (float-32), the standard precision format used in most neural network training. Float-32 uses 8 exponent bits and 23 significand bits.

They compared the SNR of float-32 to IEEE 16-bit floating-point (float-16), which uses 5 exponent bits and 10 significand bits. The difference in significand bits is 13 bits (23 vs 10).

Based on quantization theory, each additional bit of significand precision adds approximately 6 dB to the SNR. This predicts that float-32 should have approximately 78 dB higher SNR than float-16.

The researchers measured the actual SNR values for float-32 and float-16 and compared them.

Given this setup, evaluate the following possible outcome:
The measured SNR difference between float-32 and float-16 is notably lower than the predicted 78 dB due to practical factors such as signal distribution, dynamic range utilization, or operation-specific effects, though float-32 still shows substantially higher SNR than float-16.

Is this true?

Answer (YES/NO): NO